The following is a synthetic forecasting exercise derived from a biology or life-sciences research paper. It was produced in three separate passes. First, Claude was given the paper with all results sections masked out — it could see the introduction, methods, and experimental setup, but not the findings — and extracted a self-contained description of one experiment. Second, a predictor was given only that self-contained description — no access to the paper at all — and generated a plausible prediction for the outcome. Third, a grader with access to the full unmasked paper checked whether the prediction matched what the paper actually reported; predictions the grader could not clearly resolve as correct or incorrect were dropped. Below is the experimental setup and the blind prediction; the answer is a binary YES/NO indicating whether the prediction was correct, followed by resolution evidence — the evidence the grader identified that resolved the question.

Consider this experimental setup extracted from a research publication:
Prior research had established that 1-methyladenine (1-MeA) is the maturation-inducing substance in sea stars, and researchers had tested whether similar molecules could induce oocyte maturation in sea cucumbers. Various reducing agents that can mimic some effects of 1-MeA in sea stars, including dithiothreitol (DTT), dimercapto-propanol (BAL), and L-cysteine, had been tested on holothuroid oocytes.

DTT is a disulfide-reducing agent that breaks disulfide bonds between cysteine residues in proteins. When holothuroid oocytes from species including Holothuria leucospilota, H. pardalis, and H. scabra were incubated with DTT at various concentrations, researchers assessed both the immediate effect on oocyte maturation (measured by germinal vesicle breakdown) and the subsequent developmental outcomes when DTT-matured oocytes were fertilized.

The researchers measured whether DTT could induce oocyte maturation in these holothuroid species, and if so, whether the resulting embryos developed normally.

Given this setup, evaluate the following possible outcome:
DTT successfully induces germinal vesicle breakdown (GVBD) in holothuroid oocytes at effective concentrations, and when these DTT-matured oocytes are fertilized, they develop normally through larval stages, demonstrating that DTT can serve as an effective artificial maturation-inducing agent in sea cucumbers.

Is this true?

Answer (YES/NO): NO